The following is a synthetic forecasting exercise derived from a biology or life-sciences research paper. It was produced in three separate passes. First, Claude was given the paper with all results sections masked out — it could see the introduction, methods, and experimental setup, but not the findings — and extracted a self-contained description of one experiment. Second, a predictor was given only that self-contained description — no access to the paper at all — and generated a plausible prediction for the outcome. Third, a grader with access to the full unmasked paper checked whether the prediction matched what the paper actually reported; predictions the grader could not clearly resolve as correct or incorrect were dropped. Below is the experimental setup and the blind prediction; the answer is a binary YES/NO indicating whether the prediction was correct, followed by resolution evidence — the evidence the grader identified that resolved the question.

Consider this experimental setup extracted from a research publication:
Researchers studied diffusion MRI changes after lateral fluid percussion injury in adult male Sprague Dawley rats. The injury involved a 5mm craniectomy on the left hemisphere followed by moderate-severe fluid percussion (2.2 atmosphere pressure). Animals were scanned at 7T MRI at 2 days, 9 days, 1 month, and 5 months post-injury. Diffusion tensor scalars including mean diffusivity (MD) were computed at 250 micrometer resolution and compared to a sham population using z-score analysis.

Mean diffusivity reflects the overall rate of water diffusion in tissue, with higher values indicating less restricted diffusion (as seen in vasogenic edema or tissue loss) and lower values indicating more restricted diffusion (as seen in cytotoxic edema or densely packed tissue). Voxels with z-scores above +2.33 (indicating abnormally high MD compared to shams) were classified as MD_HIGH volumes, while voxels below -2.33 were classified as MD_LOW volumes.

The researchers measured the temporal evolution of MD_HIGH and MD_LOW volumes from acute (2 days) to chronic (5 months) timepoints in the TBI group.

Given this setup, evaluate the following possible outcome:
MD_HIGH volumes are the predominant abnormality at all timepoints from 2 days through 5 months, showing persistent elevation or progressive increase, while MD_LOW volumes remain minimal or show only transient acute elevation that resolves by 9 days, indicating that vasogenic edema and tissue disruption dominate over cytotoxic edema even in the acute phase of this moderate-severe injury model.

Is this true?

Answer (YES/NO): NO